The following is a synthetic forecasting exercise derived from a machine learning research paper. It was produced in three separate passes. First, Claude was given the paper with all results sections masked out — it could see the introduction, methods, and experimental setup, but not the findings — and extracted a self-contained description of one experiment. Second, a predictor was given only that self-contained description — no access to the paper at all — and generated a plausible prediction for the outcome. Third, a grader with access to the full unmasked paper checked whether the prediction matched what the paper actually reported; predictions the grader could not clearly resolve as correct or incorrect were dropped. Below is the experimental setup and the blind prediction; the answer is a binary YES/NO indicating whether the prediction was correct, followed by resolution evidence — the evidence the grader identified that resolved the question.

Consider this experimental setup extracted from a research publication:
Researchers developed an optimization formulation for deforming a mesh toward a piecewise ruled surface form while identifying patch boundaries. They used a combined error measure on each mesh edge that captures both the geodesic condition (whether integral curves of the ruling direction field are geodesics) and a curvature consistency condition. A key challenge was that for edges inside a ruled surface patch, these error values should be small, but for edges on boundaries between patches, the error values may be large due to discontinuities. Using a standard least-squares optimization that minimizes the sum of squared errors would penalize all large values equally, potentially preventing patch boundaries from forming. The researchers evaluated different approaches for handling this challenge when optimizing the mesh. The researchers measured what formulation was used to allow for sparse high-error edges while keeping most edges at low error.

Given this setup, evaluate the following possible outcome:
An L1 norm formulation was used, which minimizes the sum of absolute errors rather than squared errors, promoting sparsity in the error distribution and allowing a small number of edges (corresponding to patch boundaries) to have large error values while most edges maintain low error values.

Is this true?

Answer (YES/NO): NO